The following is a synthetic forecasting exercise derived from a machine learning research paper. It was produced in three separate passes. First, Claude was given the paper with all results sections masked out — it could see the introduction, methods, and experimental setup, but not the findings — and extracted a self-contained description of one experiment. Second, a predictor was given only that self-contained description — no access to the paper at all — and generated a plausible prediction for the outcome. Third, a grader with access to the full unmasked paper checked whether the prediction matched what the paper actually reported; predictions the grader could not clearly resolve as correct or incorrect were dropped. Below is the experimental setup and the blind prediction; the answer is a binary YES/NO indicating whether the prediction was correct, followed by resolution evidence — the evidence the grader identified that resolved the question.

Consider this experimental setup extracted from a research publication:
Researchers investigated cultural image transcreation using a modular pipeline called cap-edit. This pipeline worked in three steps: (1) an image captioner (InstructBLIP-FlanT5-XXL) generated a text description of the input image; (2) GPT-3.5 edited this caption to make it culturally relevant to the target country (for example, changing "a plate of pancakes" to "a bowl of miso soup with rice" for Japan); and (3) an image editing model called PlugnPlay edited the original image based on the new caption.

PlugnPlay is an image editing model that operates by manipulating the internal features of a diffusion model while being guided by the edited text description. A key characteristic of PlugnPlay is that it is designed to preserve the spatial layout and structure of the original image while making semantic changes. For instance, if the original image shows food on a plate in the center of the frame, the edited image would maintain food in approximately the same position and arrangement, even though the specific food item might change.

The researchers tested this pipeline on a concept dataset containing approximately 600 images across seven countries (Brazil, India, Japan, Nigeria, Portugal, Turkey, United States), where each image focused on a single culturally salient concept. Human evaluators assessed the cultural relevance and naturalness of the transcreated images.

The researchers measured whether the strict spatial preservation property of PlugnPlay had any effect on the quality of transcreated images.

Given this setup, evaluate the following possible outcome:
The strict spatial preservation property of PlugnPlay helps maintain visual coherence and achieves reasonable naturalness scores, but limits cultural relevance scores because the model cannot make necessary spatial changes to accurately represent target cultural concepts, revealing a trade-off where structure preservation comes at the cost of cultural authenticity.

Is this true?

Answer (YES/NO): NO